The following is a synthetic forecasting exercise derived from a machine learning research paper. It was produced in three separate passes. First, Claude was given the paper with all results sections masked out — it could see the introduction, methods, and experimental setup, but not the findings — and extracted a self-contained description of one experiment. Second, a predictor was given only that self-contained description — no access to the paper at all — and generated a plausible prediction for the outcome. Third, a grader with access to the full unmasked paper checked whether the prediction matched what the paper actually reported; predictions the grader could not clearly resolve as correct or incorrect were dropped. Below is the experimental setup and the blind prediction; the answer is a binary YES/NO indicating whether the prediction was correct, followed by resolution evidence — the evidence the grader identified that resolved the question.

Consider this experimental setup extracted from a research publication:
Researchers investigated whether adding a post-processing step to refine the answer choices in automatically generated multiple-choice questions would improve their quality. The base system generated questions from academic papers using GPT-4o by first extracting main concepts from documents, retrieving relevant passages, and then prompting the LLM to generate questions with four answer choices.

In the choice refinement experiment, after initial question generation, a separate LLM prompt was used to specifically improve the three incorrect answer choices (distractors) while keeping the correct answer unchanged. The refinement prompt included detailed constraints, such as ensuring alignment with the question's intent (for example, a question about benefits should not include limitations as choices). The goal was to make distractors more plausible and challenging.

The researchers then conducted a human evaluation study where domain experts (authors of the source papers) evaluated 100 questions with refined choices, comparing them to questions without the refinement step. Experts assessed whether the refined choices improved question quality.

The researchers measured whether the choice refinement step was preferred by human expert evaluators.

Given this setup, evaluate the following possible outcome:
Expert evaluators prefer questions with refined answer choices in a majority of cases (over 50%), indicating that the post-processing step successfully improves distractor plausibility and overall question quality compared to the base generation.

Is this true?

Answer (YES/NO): NO